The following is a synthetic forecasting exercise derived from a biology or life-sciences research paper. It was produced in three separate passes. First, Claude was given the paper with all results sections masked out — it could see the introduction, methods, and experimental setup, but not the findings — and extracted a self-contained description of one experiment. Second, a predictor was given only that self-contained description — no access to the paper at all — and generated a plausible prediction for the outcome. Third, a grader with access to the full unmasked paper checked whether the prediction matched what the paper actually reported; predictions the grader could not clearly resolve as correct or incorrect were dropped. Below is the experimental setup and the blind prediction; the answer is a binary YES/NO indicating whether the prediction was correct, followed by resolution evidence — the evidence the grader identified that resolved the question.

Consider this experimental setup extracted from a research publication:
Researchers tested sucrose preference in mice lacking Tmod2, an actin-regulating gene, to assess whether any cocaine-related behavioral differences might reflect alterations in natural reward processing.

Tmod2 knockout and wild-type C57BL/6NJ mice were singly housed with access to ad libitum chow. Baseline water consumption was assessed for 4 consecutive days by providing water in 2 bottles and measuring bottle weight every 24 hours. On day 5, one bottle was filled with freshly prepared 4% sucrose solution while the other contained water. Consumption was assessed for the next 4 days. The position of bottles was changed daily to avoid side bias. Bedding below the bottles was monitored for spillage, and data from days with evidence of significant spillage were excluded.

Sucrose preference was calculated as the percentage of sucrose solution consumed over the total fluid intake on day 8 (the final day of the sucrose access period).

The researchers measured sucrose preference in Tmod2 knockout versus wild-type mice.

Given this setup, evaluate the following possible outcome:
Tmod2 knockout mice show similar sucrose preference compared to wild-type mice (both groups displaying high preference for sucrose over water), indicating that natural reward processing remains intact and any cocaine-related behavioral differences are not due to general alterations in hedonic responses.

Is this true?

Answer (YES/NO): YES